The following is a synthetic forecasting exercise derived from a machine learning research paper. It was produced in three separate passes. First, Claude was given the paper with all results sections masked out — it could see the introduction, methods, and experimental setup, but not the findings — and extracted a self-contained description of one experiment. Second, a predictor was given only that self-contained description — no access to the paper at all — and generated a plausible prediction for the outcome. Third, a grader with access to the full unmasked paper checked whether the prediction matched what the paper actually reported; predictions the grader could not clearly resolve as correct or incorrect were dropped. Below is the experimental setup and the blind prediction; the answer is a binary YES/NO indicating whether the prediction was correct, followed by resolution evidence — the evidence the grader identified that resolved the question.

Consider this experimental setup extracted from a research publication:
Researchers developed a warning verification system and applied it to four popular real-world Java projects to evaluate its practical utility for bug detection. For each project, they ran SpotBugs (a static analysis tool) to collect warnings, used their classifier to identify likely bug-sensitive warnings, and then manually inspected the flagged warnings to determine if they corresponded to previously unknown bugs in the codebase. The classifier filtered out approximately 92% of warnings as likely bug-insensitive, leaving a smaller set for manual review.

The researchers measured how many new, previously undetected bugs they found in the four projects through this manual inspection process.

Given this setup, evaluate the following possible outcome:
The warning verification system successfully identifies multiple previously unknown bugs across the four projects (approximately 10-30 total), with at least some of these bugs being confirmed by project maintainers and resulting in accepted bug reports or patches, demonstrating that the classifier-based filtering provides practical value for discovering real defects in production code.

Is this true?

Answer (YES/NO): YES